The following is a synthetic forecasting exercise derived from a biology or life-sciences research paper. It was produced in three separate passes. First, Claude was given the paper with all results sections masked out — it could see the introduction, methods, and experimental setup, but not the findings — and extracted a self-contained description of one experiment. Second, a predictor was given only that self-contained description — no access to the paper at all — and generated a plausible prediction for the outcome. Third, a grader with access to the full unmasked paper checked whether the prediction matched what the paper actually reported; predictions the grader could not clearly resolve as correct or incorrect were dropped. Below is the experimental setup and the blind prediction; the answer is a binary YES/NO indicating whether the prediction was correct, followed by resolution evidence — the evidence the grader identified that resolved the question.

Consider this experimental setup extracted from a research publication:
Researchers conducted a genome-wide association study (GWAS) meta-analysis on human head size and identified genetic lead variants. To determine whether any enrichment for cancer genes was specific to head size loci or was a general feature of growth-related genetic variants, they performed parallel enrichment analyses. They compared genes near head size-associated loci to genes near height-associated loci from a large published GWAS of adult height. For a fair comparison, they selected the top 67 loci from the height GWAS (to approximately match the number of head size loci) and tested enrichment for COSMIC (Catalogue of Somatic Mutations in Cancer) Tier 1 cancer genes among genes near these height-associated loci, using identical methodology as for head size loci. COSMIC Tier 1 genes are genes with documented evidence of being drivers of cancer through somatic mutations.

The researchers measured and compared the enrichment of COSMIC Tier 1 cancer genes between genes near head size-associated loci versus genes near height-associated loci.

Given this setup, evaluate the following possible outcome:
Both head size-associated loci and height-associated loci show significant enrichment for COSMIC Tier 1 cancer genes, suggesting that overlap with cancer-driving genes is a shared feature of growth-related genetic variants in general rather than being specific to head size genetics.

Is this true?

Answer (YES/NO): NO